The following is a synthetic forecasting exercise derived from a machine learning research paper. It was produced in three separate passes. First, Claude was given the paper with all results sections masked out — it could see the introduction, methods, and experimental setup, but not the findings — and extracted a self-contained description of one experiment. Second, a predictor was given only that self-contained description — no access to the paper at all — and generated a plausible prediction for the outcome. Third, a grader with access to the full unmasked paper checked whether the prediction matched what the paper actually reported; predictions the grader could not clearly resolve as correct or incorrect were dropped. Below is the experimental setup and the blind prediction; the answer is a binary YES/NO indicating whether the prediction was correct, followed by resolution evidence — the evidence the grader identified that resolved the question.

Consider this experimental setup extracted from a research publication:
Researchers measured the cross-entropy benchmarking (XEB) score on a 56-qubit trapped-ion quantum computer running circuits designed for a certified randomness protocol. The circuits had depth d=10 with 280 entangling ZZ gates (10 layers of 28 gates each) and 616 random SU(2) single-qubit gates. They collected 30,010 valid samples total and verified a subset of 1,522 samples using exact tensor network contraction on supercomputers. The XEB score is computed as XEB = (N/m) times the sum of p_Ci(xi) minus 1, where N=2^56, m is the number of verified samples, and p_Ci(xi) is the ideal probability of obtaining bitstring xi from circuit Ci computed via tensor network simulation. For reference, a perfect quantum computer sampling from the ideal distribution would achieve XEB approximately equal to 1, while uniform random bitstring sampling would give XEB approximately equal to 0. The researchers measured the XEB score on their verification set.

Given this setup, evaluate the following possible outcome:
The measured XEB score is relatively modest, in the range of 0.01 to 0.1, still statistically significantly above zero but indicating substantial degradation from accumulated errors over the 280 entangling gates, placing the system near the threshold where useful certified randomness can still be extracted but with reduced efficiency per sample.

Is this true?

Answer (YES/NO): NO